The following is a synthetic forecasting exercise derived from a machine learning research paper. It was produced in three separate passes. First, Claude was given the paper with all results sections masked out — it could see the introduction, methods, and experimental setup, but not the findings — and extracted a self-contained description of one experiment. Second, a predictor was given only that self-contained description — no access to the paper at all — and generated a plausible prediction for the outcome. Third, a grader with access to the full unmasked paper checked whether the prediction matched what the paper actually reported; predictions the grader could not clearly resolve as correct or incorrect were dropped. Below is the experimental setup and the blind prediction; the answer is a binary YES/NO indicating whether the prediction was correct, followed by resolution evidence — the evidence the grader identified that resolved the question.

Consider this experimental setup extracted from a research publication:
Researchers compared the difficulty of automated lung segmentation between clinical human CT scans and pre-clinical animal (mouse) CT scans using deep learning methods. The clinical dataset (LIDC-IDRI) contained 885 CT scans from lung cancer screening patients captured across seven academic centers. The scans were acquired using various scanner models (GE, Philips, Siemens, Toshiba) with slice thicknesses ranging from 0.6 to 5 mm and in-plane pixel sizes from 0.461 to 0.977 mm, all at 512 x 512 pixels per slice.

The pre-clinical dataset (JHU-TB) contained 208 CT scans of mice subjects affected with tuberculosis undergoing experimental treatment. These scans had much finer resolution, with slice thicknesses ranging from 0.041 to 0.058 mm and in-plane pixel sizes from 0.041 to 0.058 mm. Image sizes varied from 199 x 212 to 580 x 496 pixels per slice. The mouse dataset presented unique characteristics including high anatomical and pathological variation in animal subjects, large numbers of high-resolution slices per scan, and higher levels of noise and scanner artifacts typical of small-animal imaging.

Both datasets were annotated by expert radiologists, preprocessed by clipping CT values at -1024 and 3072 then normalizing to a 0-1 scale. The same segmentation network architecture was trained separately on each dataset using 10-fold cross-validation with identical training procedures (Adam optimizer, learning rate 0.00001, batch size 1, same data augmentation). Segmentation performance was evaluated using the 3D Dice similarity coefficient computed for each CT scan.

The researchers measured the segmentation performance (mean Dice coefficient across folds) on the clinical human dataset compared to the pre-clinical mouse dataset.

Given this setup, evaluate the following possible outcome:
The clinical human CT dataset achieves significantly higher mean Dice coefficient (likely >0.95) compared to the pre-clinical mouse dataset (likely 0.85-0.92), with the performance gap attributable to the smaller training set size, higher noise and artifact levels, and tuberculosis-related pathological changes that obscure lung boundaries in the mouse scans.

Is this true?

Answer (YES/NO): NO